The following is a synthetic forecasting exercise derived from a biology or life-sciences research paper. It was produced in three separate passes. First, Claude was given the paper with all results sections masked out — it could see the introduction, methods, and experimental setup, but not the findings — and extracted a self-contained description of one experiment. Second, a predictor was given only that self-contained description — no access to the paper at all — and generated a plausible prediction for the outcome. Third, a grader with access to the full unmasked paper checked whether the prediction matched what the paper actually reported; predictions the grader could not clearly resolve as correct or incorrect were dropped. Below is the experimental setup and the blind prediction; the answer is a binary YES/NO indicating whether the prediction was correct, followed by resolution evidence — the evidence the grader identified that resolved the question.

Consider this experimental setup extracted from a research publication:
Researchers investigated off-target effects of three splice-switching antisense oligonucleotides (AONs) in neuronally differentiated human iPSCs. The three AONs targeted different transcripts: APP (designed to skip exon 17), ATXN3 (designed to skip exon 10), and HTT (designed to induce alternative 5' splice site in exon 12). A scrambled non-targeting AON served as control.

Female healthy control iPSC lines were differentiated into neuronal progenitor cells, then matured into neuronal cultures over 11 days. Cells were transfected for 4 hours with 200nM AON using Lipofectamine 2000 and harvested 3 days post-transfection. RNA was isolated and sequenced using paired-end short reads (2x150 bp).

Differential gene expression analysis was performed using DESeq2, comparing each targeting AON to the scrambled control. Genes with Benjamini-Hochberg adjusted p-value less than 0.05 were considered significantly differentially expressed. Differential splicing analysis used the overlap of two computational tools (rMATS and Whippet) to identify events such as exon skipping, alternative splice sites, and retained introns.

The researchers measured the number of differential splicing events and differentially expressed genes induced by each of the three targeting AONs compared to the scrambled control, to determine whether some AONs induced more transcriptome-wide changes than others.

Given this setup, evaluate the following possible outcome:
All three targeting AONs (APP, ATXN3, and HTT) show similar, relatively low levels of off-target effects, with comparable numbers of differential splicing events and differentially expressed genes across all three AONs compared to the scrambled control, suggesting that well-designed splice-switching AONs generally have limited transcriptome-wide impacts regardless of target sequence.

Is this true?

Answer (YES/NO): NO